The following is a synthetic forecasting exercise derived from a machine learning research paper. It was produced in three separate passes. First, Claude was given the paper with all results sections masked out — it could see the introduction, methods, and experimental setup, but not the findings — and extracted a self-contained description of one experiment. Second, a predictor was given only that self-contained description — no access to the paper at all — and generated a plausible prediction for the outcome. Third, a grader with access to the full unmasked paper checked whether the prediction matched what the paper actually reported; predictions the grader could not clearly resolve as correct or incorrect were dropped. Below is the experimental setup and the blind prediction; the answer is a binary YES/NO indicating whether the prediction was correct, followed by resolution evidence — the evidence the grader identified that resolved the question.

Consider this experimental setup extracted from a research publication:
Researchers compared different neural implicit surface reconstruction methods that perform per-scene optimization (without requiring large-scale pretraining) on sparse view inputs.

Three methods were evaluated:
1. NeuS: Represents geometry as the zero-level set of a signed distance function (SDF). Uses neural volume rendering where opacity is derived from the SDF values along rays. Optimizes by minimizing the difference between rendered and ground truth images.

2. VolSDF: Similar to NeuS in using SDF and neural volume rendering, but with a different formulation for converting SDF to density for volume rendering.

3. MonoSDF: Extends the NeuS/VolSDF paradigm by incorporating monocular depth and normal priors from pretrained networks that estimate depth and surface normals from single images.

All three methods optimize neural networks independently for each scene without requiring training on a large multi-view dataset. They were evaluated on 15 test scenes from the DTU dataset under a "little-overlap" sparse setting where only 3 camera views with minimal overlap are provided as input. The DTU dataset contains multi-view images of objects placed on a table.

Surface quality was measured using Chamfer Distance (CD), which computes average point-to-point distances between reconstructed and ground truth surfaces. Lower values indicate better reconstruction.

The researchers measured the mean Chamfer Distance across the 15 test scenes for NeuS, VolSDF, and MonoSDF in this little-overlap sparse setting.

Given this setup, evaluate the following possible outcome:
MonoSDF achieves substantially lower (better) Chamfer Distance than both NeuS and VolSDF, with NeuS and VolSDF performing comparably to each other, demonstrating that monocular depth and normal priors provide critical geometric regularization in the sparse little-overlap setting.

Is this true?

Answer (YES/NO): YES